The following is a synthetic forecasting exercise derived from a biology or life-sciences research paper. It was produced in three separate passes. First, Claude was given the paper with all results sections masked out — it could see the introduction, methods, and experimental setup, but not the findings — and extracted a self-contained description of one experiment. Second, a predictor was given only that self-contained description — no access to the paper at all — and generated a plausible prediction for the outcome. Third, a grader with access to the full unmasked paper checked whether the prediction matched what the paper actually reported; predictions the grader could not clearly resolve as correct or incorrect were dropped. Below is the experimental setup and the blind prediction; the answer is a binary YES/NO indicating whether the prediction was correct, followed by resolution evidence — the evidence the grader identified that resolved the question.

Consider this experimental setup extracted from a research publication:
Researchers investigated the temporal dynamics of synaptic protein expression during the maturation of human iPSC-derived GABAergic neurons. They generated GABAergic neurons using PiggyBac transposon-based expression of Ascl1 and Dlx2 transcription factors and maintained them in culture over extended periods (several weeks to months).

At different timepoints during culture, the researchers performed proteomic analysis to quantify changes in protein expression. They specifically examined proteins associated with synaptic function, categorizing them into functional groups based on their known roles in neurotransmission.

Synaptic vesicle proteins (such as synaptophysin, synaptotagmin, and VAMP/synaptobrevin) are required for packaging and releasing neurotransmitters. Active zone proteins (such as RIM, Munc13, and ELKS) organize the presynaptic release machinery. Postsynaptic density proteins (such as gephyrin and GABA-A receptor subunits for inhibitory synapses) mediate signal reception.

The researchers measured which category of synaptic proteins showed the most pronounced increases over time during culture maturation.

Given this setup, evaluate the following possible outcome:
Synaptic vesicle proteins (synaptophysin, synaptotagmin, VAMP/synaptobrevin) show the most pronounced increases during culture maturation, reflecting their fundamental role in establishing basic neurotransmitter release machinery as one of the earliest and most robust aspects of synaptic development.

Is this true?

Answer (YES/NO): NO